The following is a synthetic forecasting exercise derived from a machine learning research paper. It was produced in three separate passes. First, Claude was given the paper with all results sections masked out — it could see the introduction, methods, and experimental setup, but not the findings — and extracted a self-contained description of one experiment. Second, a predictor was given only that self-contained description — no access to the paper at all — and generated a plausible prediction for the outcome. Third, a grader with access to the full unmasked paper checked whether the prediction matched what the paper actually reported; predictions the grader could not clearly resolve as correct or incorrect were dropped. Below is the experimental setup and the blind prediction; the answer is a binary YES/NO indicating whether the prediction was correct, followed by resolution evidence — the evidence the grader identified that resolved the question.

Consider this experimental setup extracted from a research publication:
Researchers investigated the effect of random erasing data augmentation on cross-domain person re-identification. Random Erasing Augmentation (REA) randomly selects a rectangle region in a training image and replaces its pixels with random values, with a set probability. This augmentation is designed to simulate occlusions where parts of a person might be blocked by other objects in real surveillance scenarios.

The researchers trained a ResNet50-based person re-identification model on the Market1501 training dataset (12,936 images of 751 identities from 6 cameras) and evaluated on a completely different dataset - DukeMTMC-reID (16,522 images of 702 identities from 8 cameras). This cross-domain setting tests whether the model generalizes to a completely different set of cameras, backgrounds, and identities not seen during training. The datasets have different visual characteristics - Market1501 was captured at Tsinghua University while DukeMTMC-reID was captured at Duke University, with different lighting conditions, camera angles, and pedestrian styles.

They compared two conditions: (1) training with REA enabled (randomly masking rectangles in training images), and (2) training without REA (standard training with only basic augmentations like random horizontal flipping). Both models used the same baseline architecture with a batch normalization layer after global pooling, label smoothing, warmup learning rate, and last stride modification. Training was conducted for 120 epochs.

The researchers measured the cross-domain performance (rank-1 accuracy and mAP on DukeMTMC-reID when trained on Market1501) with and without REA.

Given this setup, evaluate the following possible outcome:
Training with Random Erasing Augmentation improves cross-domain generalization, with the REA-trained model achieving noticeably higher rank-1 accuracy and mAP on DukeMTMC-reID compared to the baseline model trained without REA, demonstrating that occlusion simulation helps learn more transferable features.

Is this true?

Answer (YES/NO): NO